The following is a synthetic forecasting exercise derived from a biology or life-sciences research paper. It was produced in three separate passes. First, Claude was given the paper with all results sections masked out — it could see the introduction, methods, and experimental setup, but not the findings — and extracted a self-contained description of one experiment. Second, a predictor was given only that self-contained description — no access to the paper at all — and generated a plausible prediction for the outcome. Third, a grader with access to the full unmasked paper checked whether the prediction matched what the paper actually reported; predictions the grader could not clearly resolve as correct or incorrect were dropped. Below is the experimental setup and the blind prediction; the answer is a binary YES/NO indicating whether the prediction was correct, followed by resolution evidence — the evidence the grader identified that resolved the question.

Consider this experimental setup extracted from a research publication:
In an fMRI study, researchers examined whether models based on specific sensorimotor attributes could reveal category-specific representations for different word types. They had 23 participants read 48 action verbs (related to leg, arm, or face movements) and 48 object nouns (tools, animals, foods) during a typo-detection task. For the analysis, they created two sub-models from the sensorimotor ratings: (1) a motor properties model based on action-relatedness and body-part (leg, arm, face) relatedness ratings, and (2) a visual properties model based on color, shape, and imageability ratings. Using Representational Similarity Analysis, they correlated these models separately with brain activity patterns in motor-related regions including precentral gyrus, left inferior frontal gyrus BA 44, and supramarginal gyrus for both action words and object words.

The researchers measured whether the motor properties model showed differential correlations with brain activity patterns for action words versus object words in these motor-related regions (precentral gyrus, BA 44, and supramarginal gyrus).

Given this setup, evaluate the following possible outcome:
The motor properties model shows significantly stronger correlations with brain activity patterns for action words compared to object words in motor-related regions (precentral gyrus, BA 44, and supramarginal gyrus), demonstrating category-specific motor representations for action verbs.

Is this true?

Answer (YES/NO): YES